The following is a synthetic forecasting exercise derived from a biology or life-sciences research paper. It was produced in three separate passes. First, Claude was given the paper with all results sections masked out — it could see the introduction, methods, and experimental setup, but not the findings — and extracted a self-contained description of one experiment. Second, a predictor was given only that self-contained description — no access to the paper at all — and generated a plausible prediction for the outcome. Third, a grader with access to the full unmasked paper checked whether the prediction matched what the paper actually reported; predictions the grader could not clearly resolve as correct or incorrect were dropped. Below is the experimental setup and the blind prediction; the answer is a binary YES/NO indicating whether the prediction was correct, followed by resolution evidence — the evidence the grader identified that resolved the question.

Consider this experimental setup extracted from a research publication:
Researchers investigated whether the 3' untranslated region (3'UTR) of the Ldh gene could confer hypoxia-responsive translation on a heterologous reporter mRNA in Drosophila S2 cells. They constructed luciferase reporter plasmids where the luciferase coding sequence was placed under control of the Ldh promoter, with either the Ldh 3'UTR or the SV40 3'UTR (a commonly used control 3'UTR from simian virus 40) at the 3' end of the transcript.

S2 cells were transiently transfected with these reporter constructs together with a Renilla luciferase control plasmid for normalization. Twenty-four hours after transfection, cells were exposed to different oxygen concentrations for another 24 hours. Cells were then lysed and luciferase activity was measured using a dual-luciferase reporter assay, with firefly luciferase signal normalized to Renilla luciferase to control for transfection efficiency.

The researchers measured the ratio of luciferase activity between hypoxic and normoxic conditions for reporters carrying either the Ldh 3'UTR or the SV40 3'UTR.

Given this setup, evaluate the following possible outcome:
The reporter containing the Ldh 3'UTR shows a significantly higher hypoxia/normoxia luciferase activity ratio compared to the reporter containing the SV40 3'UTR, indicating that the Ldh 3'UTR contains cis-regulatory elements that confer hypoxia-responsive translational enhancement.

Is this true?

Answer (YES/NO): YES